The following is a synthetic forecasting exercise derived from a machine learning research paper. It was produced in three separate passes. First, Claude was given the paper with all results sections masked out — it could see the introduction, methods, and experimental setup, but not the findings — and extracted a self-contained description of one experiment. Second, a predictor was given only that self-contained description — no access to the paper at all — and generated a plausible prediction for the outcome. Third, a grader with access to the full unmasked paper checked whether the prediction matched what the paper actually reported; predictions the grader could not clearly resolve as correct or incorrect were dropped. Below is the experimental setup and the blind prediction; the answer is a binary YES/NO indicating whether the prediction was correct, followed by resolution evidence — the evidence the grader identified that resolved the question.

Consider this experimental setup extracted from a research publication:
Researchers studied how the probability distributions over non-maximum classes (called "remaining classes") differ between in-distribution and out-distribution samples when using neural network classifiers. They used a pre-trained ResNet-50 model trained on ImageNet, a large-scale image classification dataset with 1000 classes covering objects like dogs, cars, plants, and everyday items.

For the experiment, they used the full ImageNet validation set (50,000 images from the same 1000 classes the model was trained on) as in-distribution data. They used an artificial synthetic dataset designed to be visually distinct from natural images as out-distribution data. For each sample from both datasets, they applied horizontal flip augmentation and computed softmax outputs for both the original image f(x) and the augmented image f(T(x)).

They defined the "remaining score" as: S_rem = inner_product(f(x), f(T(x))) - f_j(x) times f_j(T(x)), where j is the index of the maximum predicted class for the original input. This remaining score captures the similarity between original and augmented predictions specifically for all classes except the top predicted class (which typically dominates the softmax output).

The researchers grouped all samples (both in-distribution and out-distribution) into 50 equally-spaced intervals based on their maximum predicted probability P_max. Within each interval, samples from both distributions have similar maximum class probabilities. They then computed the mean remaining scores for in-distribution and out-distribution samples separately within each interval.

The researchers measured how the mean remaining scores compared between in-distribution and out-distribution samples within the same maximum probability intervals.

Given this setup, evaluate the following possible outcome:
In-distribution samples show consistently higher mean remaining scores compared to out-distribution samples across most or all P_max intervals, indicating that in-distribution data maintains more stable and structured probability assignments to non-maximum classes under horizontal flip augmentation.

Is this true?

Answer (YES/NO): YES